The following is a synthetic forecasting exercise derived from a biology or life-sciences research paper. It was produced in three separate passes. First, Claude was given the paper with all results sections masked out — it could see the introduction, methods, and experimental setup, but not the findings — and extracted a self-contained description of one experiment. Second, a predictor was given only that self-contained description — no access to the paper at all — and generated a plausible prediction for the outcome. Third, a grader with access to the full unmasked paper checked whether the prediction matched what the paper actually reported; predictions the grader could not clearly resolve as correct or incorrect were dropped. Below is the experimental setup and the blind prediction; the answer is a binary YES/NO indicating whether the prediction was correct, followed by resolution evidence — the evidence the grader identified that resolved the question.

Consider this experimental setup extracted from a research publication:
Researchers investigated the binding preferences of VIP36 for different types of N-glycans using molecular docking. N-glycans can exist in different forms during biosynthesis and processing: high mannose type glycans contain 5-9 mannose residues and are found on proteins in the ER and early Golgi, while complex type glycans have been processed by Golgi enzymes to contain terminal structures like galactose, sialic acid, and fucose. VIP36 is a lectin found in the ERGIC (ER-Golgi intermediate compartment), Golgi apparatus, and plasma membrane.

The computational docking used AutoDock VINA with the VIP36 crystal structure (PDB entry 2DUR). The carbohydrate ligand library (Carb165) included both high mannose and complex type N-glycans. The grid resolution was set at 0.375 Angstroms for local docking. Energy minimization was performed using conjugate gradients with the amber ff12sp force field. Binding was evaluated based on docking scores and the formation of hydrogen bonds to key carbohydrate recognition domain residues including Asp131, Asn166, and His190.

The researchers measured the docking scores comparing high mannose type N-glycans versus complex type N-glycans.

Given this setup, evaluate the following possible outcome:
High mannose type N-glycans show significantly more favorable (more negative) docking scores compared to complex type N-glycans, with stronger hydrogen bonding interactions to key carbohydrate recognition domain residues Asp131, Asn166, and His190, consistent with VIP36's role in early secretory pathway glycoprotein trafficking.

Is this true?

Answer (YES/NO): NO